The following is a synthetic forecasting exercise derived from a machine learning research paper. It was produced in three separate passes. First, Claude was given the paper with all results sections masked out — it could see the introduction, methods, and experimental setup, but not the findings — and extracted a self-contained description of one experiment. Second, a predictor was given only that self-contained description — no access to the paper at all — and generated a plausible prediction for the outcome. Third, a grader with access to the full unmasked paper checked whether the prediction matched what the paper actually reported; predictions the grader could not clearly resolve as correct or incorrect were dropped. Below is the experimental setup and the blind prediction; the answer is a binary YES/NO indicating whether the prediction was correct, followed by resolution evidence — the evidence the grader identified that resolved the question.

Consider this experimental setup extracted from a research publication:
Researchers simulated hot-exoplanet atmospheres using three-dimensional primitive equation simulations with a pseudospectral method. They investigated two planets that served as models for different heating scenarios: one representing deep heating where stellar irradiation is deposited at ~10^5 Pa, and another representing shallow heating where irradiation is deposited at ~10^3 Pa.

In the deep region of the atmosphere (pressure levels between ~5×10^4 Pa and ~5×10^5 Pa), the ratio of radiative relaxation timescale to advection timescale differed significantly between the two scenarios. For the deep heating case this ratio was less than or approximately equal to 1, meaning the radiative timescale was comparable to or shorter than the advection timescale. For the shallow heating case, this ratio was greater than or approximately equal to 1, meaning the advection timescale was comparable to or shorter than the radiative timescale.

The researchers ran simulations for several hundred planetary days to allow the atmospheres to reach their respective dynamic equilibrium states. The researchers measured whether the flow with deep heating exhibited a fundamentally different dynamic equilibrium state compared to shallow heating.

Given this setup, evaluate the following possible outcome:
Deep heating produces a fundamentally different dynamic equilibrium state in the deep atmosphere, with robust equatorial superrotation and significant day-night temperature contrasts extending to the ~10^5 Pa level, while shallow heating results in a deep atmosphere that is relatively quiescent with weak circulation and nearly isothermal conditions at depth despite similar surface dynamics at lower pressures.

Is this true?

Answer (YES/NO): NO